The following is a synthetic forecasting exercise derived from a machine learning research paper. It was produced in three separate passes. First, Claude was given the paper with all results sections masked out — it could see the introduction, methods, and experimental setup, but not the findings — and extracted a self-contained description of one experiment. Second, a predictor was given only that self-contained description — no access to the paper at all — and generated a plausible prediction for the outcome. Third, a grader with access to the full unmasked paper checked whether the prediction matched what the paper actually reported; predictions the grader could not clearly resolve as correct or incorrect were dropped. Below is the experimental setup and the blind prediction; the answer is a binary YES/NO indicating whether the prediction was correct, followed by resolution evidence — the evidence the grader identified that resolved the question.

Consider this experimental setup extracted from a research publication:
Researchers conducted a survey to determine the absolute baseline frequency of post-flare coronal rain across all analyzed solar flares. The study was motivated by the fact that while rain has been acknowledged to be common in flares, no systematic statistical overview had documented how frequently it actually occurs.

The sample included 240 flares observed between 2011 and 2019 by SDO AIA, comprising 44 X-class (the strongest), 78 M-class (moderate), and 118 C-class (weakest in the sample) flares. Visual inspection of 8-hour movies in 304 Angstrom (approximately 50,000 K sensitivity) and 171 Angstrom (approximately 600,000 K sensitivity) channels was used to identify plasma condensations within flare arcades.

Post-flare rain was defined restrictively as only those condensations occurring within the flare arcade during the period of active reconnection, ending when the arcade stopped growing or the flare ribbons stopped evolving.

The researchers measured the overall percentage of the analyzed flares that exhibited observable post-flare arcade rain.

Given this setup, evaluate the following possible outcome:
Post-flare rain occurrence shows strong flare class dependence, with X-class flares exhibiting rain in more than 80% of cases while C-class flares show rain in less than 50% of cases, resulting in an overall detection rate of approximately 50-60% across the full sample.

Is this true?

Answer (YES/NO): YES